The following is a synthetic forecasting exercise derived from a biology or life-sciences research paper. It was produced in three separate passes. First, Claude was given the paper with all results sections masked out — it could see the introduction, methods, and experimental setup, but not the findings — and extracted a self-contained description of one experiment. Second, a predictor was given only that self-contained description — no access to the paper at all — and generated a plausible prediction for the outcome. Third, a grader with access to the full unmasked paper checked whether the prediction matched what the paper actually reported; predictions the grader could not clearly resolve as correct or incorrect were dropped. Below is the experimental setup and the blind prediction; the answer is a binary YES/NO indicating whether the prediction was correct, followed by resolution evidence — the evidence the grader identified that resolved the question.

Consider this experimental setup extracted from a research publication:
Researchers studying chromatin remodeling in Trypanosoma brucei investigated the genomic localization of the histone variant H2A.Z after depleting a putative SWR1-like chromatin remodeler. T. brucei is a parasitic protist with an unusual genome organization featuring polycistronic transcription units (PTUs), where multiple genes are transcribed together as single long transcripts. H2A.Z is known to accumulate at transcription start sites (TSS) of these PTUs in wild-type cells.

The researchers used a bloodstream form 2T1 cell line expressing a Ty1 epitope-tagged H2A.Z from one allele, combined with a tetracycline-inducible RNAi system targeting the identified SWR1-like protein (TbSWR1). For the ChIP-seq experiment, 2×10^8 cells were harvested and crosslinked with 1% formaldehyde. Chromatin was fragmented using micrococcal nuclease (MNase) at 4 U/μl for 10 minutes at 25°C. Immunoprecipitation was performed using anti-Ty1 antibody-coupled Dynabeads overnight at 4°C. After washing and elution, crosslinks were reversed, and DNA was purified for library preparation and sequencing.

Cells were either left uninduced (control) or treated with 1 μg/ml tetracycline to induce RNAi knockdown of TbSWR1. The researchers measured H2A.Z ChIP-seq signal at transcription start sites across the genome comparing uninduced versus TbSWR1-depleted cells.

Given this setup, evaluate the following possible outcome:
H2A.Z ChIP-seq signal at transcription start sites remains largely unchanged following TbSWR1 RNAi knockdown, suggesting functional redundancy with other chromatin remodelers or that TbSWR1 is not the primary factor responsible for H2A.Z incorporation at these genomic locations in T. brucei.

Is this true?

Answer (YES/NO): NO